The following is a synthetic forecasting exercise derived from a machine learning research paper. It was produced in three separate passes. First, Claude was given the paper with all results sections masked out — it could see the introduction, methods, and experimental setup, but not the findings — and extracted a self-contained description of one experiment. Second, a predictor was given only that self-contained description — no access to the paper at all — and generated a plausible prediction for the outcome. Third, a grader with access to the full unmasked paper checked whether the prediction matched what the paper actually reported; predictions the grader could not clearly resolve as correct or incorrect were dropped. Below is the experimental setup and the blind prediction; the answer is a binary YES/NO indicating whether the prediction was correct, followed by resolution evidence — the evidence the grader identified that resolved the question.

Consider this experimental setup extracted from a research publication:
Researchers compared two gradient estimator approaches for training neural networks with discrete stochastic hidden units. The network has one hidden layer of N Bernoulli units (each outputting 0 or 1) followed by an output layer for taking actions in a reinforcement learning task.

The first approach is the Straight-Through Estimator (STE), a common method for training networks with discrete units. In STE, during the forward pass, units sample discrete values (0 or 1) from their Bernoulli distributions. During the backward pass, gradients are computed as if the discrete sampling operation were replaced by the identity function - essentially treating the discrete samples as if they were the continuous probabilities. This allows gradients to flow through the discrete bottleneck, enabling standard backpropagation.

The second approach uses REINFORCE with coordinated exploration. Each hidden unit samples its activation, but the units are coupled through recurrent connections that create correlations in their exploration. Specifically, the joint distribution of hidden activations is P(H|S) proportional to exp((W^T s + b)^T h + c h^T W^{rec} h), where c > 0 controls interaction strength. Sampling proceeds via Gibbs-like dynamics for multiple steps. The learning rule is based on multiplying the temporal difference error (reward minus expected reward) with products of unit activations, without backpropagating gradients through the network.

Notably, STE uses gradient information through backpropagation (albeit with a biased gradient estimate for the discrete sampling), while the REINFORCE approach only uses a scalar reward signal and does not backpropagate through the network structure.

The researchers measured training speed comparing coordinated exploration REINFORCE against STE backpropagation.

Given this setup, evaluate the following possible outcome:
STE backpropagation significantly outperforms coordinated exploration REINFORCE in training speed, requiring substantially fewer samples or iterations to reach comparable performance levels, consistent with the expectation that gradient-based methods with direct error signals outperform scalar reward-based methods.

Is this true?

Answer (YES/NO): NO